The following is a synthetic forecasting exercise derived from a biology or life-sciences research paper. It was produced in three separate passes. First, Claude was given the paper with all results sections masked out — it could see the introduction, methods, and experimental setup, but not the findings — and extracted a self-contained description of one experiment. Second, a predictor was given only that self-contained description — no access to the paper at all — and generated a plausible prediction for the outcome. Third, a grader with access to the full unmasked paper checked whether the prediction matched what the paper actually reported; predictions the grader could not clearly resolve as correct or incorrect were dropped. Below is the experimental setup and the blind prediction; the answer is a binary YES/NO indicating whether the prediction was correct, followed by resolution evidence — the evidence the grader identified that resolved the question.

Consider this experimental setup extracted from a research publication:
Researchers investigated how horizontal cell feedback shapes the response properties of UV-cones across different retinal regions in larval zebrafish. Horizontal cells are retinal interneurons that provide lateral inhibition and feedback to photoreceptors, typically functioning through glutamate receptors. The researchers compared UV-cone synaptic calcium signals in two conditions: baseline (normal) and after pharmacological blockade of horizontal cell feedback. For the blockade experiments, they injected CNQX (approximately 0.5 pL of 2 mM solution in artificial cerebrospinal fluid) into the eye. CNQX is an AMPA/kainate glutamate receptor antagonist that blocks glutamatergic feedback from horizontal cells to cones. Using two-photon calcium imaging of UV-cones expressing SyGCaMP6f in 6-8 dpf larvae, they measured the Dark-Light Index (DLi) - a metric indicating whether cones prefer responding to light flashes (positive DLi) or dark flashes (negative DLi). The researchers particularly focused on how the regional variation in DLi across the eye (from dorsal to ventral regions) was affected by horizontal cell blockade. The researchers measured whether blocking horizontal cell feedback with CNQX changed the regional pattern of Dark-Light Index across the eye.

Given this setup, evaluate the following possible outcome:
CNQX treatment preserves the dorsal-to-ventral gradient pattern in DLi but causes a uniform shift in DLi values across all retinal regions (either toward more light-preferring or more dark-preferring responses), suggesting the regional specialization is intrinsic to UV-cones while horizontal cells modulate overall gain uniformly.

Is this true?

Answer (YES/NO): NO